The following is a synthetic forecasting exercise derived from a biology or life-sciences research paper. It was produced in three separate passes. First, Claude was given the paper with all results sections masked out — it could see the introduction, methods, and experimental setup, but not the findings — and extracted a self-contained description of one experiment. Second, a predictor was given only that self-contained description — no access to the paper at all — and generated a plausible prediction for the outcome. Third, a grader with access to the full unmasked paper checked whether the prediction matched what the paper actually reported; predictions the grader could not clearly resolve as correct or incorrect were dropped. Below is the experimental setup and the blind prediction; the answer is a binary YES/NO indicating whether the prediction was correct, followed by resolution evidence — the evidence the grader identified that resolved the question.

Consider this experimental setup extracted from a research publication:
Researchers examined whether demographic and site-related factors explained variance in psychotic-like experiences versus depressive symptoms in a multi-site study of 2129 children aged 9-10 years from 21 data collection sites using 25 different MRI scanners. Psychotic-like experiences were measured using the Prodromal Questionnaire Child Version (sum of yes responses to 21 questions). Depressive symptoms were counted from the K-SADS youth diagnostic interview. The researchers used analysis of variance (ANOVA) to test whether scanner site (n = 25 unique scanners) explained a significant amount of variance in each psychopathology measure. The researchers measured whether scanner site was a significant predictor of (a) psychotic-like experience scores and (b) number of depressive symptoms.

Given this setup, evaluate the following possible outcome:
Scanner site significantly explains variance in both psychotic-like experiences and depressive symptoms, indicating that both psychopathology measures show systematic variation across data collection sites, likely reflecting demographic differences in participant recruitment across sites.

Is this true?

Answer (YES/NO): NO